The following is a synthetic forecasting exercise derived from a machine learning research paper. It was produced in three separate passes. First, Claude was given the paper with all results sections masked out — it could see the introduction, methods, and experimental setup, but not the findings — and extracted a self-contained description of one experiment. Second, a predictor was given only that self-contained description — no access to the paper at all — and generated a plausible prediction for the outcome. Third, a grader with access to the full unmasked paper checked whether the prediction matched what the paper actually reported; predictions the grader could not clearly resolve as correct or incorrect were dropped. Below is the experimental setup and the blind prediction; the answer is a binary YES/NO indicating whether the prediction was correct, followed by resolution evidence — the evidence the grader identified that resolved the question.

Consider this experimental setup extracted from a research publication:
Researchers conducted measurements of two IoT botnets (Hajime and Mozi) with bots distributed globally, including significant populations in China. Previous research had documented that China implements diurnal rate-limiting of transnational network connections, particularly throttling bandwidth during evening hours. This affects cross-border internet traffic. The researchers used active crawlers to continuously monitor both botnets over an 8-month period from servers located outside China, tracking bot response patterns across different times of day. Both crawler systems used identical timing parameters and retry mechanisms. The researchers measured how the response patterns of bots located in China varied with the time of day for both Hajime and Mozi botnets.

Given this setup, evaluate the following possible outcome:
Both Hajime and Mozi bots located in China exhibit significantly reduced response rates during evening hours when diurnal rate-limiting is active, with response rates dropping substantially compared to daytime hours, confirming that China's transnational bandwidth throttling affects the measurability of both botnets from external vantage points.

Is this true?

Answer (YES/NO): NO